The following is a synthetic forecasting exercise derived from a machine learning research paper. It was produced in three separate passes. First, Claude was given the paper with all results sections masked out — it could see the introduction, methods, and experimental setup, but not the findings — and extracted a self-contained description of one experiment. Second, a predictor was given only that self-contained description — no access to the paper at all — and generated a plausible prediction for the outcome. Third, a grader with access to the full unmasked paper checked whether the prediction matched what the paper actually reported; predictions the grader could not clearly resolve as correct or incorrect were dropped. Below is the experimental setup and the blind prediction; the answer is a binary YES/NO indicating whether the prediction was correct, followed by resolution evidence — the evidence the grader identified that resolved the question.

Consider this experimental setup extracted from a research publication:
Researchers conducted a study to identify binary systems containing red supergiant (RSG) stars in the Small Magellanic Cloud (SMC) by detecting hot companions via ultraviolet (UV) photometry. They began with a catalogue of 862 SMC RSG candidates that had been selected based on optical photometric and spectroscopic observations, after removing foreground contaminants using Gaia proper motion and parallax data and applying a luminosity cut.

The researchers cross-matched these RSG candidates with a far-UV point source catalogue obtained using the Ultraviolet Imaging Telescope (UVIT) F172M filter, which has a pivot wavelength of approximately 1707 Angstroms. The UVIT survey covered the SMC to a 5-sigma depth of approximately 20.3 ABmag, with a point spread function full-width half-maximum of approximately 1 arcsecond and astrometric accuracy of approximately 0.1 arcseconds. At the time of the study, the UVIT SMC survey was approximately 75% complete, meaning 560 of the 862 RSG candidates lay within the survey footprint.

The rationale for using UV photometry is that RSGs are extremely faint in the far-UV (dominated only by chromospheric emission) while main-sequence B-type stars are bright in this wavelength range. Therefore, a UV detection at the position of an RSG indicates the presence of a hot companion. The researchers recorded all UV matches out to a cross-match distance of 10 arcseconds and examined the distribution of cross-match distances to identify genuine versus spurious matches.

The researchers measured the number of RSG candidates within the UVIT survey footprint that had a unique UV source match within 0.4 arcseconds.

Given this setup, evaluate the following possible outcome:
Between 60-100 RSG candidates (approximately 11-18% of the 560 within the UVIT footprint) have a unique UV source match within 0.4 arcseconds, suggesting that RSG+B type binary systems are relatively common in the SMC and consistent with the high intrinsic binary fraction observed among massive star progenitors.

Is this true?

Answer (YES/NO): YES